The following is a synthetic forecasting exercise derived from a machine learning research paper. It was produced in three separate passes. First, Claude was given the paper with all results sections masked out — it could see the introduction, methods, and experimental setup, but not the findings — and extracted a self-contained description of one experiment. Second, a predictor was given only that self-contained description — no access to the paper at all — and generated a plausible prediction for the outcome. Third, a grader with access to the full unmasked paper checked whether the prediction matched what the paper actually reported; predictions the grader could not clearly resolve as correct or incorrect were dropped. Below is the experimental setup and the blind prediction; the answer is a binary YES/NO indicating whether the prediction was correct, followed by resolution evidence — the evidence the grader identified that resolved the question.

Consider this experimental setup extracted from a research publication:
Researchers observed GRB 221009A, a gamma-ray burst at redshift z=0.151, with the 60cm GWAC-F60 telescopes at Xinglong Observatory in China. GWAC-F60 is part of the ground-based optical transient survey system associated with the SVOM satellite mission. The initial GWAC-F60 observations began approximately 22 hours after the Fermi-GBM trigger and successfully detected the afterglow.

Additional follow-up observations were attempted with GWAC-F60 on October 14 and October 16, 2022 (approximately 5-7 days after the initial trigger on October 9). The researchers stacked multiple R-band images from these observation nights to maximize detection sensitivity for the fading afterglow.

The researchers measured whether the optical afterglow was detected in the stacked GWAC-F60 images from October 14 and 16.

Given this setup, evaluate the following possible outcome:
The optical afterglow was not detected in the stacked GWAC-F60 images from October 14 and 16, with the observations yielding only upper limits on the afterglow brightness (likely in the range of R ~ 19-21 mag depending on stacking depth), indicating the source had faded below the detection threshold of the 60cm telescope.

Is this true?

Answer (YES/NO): NO